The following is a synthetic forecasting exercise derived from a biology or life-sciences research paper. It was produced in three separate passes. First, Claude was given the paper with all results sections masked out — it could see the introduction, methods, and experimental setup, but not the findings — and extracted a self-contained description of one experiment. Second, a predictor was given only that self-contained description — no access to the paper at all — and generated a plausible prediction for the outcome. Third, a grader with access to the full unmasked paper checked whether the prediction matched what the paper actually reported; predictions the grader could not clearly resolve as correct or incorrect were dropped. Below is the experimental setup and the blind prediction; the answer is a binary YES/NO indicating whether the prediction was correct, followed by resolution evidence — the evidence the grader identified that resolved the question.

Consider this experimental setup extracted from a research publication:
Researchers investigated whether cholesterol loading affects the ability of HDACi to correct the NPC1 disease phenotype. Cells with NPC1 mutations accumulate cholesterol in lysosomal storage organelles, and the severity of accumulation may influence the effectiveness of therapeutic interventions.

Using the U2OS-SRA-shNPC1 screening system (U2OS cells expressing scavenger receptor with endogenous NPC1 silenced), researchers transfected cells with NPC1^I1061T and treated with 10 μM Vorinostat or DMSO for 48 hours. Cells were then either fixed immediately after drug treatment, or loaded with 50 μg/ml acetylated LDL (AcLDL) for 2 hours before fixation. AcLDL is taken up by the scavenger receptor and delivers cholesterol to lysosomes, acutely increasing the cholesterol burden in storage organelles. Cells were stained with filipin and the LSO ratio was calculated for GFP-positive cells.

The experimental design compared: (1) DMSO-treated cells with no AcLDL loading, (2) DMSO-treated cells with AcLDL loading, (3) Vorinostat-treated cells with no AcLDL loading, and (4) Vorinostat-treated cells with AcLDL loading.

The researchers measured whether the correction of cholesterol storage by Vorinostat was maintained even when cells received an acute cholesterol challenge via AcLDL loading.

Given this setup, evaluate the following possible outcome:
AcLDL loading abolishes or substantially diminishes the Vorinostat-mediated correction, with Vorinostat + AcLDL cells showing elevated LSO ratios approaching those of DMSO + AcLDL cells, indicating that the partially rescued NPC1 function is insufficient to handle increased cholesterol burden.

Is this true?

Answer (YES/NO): NO